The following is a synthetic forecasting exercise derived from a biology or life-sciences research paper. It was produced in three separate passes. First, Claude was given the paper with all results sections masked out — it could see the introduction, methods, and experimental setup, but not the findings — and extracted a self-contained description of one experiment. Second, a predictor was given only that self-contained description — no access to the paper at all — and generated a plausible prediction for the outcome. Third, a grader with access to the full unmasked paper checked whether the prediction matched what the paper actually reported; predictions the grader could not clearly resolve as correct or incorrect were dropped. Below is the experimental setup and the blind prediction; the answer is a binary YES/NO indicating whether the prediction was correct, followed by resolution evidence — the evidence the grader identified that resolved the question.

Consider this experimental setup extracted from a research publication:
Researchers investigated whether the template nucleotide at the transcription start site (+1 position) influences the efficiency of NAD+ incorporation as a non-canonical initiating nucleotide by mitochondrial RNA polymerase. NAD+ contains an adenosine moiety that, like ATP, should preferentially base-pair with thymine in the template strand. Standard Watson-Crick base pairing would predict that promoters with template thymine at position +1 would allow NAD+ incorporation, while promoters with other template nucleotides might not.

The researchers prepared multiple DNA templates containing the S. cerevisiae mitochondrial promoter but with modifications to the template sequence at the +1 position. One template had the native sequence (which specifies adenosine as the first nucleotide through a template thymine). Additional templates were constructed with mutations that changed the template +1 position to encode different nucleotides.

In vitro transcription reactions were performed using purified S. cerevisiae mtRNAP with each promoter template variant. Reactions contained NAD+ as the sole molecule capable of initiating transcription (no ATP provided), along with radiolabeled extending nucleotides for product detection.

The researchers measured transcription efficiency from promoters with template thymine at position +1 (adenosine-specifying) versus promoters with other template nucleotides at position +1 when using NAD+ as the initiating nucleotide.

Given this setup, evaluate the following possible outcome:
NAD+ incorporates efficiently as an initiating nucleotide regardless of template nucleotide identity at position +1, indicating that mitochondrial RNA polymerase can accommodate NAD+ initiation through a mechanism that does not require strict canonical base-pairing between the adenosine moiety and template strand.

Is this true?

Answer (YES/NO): NO